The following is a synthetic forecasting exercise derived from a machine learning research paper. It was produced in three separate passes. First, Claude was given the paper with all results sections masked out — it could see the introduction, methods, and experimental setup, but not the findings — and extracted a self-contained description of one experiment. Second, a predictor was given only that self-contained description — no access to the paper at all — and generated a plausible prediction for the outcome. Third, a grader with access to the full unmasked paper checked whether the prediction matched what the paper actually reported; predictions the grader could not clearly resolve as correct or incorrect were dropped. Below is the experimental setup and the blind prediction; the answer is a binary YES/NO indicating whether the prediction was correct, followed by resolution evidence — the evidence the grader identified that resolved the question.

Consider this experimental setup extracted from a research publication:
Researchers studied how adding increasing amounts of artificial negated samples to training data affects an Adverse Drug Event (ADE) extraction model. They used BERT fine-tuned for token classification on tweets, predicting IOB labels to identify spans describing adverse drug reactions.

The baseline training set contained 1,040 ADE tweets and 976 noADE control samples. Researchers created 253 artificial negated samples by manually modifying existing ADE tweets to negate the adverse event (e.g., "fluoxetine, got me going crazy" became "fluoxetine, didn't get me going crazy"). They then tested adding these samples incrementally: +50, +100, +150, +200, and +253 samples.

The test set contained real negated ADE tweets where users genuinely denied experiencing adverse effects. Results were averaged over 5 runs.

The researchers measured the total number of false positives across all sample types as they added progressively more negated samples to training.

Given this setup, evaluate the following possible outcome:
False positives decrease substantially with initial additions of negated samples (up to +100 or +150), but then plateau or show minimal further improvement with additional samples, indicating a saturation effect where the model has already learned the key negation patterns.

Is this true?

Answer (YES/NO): NO